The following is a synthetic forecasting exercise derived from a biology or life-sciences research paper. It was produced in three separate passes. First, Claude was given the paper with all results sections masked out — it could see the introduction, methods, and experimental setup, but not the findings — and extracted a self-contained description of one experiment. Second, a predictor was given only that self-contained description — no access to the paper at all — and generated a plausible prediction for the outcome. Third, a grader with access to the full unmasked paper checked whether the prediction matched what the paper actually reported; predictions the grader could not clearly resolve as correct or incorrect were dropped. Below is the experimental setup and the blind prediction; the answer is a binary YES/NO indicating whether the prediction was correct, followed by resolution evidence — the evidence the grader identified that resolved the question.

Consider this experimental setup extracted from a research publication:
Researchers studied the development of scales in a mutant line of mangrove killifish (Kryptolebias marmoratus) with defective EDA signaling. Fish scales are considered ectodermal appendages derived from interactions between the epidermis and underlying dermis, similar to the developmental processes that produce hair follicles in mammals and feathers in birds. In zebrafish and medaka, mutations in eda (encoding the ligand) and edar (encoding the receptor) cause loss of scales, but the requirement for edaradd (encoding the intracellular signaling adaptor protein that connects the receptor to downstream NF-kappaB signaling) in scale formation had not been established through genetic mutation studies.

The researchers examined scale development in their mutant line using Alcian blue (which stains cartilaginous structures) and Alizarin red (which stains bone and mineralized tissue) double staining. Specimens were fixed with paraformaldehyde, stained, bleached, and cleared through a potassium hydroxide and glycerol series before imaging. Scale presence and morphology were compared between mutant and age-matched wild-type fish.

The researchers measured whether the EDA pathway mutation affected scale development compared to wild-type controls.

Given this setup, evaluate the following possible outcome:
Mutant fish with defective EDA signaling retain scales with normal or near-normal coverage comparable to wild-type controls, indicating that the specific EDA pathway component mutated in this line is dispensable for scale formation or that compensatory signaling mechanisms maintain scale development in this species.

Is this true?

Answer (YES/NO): NO